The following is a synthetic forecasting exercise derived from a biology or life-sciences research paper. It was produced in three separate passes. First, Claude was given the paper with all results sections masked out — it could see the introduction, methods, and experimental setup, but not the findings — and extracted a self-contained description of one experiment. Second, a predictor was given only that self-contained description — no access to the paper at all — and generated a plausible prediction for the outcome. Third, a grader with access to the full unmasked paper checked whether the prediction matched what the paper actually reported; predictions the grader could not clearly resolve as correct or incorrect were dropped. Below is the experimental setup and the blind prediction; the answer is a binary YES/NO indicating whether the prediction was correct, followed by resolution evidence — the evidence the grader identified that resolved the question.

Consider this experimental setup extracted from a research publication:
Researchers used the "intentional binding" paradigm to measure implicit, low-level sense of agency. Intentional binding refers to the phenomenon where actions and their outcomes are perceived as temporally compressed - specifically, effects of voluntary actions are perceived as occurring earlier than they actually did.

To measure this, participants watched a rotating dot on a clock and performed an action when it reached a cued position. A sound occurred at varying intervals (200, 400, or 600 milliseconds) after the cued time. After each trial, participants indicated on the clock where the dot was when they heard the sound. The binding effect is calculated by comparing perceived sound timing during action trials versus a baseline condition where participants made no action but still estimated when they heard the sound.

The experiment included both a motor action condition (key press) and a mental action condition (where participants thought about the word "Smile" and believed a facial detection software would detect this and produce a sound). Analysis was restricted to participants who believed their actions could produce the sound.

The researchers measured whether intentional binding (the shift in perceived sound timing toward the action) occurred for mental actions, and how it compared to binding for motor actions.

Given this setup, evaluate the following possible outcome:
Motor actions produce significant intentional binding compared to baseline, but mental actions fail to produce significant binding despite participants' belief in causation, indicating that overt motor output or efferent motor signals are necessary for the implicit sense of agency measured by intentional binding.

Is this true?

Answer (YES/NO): NO